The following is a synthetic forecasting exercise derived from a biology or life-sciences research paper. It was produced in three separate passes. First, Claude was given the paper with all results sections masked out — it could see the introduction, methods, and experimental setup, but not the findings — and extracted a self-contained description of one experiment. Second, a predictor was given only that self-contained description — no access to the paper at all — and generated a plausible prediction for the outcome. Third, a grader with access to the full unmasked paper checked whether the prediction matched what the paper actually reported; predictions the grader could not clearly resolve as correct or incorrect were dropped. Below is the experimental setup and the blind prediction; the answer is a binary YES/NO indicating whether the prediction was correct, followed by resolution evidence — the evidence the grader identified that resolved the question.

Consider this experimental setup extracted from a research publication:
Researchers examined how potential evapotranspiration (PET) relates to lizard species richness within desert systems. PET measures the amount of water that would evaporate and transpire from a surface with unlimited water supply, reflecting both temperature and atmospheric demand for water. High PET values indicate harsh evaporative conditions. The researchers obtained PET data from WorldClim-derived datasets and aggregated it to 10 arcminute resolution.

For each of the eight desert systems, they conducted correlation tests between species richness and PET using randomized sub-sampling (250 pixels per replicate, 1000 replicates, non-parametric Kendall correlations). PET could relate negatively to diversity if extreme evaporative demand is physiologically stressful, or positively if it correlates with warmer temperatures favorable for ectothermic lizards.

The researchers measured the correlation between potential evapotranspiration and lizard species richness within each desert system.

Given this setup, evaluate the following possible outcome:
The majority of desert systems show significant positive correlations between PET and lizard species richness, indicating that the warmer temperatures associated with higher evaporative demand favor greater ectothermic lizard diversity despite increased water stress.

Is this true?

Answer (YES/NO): NO